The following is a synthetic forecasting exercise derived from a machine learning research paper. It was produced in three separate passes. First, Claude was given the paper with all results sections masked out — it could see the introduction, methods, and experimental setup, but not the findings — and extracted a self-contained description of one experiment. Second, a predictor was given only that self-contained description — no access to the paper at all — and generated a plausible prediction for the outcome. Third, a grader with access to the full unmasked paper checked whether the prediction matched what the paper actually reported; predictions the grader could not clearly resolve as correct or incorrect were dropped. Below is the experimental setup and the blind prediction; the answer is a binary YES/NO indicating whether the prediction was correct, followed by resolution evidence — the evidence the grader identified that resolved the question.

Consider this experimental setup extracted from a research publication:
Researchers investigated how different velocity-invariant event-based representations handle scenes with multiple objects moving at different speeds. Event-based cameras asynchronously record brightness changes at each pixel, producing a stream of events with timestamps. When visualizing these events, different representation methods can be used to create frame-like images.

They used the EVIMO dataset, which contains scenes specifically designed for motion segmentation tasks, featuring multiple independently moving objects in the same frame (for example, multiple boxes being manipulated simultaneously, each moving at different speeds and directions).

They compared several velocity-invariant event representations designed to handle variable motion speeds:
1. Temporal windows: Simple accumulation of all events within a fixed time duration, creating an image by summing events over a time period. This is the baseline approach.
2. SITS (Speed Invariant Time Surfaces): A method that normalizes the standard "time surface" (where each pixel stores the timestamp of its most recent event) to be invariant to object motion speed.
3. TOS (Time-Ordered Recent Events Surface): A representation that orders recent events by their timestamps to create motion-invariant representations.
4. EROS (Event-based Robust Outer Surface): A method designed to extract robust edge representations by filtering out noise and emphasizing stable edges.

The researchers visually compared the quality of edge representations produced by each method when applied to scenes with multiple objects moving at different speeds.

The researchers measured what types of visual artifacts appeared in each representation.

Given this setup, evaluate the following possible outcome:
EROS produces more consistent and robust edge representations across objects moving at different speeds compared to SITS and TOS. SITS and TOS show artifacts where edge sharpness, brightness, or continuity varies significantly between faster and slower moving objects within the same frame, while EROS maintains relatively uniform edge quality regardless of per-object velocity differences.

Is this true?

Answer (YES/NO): NO